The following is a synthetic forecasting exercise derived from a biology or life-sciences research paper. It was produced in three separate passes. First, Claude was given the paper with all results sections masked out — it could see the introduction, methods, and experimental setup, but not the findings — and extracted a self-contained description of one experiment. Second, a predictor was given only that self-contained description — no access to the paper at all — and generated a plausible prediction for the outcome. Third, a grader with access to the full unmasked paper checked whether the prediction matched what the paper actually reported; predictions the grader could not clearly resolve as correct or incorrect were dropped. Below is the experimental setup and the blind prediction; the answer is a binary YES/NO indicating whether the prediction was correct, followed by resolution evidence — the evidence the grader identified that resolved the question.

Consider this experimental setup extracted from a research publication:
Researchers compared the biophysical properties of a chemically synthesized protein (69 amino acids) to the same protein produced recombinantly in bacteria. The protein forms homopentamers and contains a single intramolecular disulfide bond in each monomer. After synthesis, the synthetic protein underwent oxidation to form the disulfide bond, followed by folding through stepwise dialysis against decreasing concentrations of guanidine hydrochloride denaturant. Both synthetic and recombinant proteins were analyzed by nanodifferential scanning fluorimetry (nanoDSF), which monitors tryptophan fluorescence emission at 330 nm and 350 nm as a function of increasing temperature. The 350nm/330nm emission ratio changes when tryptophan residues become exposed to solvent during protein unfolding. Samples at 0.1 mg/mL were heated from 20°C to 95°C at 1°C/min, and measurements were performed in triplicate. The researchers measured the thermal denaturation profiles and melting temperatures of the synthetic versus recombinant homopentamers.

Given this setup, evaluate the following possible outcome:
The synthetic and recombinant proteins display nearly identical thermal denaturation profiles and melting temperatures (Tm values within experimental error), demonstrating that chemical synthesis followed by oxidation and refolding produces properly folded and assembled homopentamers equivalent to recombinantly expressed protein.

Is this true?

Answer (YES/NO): NO